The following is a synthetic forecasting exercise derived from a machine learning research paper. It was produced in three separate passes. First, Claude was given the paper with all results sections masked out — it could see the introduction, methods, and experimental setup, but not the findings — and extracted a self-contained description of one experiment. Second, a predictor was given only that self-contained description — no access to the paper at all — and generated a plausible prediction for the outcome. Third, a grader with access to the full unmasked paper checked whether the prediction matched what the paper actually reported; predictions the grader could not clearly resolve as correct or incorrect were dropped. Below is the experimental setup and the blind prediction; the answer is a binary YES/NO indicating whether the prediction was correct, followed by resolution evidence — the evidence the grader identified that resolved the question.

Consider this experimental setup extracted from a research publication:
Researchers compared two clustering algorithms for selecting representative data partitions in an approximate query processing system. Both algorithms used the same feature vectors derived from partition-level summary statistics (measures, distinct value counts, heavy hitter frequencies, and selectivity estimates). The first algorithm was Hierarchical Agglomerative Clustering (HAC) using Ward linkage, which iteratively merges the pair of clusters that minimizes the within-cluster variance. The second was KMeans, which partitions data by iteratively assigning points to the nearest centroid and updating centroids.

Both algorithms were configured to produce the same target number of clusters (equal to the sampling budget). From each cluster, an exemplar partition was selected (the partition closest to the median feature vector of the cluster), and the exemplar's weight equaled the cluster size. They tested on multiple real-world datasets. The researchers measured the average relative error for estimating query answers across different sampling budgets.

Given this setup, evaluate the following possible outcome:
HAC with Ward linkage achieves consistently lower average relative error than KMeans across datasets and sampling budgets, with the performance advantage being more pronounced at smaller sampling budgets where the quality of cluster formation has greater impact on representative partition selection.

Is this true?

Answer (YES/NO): NO